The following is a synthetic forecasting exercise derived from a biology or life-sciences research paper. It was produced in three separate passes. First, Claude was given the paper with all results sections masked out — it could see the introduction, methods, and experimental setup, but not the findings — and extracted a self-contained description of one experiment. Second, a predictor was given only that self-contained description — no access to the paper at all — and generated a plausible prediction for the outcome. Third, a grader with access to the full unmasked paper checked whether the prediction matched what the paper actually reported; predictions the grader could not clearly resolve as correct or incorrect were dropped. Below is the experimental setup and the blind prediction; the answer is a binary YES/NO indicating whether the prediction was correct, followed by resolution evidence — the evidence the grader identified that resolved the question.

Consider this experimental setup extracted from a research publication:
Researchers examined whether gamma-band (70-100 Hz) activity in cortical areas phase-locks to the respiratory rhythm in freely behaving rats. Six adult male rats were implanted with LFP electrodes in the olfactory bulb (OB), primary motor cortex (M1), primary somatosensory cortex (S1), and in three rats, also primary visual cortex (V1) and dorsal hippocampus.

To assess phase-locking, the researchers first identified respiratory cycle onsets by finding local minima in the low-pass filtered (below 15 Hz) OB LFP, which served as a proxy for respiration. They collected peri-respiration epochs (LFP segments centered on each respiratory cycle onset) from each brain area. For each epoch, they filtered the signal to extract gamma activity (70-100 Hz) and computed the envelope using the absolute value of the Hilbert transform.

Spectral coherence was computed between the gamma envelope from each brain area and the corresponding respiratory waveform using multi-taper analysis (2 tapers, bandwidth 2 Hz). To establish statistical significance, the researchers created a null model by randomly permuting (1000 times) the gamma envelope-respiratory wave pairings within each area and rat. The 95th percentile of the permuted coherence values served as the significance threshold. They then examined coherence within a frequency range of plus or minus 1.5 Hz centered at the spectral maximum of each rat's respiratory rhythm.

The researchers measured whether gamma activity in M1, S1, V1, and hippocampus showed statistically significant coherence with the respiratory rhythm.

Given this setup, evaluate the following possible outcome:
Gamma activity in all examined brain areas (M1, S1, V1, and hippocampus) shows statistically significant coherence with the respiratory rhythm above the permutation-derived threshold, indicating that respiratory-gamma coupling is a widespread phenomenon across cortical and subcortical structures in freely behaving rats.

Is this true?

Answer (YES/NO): YES